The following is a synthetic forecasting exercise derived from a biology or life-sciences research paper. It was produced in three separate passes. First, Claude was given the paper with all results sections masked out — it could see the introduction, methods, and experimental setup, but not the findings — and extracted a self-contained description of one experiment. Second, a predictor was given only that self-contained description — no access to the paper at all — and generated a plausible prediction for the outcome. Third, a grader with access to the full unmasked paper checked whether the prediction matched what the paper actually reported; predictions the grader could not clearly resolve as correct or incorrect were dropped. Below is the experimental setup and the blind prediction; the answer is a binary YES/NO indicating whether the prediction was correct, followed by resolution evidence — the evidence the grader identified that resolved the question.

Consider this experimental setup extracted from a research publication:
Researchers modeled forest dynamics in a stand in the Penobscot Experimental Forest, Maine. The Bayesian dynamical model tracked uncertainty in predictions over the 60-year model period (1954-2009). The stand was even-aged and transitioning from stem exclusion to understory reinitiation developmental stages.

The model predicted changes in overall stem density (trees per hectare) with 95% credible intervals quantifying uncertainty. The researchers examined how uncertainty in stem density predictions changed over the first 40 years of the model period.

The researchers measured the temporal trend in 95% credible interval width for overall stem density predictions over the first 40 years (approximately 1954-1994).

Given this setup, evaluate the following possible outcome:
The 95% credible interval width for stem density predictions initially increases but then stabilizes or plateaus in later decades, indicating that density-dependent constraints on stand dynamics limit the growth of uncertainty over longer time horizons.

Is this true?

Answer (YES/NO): NO